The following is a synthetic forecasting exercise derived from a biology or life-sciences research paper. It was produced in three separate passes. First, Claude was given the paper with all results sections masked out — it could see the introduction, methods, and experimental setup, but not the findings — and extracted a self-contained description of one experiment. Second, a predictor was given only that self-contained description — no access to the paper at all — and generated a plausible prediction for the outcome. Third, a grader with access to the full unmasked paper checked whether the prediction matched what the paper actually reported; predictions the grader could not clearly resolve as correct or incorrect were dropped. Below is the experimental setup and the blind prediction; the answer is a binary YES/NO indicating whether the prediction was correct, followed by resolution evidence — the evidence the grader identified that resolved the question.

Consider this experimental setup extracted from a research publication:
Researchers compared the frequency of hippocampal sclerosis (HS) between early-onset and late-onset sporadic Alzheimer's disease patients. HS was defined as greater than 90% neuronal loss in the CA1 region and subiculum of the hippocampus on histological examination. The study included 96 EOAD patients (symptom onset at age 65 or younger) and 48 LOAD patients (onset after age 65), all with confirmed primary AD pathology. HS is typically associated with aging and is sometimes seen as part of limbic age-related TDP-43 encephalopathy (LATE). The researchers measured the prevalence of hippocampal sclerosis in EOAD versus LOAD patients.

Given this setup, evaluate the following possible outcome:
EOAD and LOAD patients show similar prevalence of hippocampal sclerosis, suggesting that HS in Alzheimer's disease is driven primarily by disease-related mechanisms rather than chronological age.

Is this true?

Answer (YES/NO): NO